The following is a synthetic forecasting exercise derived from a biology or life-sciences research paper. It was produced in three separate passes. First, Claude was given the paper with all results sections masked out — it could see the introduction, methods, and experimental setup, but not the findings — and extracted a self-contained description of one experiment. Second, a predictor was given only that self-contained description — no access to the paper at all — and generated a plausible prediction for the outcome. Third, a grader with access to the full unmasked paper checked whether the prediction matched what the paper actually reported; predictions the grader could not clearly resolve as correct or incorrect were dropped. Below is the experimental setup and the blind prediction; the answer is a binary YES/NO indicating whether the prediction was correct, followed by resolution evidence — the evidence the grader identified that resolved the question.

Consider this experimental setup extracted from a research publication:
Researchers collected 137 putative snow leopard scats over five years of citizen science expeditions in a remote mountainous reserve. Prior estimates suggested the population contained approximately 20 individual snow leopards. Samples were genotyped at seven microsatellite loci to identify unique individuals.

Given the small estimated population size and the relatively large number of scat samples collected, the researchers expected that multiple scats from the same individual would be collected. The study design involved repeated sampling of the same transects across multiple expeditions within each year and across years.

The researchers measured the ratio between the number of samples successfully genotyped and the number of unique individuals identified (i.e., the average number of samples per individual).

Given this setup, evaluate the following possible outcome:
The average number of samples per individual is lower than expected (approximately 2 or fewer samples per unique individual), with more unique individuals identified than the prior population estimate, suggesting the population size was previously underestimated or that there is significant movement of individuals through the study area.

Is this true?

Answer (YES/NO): NO